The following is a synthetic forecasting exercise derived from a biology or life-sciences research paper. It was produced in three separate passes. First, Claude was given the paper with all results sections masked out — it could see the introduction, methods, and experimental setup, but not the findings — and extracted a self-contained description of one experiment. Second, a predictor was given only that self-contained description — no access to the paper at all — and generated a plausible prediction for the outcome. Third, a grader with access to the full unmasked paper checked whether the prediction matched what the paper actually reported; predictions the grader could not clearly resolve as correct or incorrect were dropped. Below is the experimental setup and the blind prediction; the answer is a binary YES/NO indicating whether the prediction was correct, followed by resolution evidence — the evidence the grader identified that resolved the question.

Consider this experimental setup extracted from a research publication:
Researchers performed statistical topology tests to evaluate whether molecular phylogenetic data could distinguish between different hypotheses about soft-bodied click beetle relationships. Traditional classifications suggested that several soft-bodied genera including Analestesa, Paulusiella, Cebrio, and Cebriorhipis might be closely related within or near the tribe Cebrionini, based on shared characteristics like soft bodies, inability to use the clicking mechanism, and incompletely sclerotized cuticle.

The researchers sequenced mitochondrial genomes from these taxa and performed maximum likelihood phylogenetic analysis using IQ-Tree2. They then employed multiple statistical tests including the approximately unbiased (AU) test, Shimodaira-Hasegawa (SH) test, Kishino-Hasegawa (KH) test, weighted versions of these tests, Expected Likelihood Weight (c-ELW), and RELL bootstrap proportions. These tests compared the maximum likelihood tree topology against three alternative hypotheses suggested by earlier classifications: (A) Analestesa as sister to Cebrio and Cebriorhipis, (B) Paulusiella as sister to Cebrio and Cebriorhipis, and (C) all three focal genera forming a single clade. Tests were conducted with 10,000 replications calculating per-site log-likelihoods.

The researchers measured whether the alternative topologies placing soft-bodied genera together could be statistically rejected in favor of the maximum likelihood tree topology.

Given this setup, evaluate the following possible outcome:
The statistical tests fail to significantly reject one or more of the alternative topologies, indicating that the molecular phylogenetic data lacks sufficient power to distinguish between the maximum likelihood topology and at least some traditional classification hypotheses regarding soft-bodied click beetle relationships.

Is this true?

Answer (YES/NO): NO